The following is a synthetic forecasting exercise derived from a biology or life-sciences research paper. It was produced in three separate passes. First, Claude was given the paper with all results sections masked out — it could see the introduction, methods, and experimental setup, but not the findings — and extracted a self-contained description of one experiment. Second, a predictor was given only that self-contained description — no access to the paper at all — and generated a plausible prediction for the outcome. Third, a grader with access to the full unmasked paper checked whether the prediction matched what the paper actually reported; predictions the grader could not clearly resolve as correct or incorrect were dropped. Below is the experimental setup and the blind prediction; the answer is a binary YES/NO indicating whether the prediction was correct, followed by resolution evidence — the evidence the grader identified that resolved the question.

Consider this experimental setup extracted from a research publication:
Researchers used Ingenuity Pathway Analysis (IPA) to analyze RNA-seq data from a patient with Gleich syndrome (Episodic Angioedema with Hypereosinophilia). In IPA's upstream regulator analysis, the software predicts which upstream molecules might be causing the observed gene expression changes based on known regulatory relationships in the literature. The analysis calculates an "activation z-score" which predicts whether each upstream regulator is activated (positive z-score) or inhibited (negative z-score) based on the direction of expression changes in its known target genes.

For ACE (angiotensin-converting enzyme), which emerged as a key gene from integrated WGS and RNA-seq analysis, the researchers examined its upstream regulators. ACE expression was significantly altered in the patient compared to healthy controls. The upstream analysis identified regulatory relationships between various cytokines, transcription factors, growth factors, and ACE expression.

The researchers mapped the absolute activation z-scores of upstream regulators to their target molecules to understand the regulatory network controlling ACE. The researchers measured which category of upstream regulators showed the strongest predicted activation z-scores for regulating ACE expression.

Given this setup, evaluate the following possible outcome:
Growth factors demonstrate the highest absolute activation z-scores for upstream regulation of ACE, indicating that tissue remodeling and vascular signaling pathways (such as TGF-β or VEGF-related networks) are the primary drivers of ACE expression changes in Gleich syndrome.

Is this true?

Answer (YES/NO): NO